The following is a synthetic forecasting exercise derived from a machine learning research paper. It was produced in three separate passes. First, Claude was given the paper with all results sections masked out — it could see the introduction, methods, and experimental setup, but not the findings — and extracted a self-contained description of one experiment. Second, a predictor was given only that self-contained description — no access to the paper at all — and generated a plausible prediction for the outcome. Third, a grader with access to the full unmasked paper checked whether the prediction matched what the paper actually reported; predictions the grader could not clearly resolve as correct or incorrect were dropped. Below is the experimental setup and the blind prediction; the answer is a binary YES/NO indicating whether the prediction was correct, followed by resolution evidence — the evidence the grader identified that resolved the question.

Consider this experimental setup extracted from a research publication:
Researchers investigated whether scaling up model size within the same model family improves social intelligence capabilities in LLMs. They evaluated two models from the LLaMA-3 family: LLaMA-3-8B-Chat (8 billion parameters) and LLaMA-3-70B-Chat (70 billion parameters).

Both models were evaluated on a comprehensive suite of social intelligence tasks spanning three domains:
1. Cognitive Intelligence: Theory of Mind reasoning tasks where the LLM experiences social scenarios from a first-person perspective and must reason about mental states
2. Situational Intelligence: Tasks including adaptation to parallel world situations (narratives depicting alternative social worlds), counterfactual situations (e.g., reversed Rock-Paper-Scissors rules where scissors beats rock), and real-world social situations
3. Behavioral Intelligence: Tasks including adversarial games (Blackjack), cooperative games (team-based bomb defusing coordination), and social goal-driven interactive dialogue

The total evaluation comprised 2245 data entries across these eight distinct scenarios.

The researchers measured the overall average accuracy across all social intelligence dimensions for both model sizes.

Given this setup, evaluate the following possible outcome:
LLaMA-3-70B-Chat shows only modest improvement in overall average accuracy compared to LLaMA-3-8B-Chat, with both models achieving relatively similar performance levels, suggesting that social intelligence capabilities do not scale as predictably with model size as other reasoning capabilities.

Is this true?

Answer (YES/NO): YES